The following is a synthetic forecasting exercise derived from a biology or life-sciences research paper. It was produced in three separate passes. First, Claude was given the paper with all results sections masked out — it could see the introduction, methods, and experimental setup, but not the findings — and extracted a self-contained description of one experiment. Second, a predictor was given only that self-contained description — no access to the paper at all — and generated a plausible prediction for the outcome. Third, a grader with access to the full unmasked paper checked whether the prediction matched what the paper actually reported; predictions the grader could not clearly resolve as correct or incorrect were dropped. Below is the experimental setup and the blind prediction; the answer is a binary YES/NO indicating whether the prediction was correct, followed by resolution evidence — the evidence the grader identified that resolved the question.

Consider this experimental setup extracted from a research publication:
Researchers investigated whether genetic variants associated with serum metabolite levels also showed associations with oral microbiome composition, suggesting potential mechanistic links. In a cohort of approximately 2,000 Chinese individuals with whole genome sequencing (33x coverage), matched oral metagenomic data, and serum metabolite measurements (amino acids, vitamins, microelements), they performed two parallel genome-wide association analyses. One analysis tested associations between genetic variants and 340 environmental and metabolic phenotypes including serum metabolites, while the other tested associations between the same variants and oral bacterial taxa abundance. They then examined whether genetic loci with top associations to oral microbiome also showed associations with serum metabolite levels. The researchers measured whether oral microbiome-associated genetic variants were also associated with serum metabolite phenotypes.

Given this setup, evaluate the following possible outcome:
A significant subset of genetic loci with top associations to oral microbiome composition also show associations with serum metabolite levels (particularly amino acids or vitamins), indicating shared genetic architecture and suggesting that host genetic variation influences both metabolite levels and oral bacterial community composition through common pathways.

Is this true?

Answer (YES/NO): NO